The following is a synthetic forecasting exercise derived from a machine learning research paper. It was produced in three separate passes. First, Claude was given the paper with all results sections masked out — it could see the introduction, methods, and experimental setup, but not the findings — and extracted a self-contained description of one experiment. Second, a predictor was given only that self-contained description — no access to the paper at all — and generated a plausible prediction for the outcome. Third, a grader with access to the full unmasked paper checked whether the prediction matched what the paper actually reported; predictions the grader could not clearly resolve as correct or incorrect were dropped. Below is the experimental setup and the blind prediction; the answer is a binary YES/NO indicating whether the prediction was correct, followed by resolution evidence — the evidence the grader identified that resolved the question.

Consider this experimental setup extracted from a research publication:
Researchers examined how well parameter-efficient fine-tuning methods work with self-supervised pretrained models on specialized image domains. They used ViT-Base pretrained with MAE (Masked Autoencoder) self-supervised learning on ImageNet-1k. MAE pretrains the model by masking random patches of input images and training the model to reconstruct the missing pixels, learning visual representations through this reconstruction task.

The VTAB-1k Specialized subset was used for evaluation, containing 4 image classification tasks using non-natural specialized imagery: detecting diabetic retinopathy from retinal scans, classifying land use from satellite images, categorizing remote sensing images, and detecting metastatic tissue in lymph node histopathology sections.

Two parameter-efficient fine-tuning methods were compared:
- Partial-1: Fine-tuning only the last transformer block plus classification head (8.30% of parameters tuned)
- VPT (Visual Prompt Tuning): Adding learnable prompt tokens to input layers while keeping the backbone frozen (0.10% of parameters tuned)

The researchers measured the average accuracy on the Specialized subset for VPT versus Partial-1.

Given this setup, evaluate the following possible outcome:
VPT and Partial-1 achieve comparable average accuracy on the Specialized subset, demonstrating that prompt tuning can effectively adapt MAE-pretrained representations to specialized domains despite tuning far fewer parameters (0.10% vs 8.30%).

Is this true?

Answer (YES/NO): NO